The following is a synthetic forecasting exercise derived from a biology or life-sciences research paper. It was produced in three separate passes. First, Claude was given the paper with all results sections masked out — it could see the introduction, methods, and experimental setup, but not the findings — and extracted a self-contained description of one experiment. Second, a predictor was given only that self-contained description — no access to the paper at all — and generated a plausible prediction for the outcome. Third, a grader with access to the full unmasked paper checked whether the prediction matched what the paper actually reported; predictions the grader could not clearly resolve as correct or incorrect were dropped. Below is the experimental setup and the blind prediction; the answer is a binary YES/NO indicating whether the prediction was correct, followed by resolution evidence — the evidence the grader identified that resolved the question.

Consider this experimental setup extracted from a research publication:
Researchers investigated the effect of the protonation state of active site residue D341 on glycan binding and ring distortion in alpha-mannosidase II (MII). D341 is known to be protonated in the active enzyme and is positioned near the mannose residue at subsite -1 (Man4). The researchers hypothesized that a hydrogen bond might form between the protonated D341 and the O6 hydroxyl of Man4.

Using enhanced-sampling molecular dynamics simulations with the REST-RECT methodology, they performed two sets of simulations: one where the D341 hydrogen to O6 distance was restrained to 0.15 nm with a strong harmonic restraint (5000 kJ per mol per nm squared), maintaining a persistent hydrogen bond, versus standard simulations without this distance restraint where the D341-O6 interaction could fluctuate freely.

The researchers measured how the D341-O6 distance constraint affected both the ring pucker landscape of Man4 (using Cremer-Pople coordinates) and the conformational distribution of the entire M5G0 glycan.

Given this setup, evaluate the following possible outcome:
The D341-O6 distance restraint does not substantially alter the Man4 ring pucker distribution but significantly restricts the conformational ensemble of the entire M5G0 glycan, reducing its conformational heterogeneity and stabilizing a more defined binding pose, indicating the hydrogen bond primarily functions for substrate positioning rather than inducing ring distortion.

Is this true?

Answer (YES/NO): NO